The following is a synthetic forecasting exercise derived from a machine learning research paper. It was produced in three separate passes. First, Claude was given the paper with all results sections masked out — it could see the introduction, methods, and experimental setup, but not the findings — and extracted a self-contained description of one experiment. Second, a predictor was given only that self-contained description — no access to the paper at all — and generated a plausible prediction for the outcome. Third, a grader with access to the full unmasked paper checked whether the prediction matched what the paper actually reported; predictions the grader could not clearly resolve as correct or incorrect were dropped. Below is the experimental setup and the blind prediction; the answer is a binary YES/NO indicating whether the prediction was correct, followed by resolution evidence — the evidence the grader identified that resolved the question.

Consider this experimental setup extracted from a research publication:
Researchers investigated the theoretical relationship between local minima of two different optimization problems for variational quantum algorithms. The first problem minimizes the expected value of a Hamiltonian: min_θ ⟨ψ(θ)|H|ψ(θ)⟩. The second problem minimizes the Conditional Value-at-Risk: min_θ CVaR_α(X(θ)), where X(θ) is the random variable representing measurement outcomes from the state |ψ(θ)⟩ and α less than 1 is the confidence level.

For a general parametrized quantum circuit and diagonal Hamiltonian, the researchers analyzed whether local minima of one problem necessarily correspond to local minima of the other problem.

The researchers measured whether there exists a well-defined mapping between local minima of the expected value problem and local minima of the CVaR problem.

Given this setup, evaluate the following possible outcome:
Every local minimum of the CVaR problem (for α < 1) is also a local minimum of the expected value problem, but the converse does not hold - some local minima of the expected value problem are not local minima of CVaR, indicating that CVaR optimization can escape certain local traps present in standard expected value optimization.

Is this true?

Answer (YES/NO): NO